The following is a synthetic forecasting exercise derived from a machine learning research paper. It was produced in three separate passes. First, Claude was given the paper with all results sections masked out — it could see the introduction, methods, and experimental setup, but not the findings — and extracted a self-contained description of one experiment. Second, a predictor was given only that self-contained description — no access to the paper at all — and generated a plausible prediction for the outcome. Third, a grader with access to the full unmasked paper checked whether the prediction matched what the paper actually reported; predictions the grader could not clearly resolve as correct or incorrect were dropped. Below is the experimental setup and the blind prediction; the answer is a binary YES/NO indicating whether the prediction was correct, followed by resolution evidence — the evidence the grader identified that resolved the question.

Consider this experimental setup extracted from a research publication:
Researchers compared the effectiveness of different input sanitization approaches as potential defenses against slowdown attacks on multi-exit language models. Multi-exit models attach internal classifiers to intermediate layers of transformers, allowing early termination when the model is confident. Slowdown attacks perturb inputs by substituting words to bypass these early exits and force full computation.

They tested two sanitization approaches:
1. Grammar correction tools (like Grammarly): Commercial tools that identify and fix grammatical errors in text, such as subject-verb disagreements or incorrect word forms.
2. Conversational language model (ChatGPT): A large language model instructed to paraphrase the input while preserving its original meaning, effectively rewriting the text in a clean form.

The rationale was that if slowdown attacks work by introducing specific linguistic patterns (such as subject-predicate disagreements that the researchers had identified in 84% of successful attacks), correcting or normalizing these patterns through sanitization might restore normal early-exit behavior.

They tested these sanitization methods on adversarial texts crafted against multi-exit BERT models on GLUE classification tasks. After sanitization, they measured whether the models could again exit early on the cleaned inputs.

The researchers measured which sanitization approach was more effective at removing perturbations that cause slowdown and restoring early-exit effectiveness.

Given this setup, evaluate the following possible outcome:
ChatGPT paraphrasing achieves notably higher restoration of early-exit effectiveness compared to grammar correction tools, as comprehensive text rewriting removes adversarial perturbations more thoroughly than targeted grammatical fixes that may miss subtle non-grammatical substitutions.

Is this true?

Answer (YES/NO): YES